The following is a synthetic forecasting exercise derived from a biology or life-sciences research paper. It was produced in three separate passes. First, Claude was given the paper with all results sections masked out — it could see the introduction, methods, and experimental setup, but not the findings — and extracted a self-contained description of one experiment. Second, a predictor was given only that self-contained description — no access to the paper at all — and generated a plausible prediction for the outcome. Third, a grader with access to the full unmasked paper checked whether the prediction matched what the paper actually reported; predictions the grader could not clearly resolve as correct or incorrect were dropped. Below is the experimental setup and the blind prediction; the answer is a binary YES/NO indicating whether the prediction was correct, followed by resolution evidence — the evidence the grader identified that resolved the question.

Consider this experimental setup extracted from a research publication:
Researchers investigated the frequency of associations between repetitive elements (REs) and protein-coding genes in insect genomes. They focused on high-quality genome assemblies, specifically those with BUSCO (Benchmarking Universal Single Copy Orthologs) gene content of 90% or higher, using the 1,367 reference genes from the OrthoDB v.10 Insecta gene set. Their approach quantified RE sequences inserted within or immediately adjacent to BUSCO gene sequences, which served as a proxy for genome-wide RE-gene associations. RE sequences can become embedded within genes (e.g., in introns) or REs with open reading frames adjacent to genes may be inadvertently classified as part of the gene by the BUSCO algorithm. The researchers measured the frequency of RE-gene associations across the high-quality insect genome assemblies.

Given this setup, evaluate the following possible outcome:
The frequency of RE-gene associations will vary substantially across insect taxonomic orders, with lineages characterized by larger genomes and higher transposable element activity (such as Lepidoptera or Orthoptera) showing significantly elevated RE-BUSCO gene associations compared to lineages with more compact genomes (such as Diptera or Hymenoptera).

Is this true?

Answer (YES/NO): NO